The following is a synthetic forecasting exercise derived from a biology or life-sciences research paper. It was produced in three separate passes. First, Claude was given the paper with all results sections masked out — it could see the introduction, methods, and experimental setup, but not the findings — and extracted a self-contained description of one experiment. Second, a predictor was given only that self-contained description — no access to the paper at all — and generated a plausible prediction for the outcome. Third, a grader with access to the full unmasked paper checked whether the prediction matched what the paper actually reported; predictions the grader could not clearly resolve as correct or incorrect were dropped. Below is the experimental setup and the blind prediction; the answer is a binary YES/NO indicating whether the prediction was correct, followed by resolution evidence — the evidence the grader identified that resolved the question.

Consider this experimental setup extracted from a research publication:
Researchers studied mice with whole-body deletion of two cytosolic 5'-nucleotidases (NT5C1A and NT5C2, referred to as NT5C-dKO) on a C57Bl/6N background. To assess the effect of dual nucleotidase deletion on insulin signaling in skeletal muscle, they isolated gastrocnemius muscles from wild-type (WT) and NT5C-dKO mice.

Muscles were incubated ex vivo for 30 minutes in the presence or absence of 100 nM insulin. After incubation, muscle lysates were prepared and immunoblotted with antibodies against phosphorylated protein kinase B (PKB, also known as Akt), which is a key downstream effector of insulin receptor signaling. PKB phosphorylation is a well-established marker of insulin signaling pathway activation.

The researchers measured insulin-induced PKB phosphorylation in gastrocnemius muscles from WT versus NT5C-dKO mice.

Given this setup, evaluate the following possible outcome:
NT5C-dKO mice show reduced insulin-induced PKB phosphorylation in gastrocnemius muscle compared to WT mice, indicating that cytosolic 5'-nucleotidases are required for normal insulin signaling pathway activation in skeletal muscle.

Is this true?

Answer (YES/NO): NO